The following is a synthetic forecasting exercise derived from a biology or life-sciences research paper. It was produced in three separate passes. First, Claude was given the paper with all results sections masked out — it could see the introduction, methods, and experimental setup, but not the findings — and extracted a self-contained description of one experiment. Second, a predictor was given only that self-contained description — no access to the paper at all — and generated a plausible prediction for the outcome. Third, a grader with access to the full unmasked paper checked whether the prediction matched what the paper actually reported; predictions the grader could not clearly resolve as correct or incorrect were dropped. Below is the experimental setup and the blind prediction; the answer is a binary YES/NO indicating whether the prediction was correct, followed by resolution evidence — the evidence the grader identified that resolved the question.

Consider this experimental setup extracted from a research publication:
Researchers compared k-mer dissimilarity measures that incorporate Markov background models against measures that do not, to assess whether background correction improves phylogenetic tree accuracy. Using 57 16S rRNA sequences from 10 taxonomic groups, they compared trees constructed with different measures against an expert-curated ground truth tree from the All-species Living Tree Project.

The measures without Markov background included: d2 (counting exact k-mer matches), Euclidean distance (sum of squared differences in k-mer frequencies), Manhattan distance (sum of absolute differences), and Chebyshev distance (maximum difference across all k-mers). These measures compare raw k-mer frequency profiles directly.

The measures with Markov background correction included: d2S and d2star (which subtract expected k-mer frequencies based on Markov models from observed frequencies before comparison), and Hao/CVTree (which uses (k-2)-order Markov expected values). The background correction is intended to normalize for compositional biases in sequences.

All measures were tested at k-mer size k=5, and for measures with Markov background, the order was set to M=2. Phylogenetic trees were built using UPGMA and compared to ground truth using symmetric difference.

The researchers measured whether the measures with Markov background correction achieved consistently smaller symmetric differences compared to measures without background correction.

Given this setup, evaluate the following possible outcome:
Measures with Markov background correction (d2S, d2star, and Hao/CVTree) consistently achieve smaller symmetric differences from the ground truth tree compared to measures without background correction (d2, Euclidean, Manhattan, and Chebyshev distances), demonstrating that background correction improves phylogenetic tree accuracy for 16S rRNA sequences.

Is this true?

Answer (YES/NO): NO